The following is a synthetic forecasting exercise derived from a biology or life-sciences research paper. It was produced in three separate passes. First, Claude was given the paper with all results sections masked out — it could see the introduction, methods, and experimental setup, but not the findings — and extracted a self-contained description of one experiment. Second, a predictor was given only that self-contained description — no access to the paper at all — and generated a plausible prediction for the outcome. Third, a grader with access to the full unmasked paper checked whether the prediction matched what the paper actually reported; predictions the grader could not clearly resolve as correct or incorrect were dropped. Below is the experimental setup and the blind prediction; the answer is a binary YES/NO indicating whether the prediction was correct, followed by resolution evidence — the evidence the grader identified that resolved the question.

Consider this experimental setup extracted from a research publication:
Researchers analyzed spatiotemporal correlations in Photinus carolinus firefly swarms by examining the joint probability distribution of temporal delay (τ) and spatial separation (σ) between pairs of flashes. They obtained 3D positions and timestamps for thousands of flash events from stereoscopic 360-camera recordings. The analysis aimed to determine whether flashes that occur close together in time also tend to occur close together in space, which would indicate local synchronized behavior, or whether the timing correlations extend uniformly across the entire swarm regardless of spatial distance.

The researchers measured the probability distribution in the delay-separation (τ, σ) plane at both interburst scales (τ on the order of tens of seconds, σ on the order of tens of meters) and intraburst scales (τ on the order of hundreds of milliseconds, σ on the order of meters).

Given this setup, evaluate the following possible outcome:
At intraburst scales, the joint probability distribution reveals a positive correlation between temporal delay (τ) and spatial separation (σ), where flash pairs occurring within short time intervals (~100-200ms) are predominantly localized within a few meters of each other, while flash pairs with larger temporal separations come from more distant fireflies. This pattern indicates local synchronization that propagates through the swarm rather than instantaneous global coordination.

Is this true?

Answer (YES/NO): NO